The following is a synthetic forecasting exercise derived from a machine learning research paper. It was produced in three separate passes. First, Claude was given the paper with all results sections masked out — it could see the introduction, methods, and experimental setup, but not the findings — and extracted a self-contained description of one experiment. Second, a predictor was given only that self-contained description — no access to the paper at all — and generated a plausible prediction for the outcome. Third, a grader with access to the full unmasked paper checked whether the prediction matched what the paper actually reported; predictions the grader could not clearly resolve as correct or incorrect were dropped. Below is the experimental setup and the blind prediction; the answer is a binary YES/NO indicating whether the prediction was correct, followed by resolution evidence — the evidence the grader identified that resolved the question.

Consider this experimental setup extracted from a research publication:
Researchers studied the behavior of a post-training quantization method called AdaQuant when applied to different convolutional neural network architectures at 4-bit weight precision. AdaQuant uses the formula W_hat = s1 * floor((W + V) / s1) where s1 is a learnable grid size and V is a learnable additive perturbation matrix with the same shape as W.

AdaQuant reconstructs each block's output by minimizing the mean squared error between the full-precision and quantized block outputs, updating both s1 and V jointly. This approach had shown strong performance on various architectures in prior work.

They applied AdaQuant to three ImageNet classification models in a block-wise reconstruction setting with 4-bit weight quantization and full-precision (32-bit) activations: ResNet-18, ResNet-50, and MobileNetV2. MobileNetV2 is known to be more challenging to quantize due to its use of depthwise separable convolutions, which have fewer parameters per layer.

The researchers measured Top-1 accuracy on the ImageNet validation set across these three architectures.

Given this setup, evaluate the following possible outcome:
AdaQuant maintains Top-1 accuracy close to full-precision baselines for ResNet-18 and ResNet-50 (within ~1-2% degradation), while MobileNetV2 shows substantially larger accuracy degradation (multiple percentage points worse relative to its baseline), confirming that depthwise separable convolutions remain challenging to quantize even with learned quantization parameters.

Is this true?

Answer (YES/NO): NO